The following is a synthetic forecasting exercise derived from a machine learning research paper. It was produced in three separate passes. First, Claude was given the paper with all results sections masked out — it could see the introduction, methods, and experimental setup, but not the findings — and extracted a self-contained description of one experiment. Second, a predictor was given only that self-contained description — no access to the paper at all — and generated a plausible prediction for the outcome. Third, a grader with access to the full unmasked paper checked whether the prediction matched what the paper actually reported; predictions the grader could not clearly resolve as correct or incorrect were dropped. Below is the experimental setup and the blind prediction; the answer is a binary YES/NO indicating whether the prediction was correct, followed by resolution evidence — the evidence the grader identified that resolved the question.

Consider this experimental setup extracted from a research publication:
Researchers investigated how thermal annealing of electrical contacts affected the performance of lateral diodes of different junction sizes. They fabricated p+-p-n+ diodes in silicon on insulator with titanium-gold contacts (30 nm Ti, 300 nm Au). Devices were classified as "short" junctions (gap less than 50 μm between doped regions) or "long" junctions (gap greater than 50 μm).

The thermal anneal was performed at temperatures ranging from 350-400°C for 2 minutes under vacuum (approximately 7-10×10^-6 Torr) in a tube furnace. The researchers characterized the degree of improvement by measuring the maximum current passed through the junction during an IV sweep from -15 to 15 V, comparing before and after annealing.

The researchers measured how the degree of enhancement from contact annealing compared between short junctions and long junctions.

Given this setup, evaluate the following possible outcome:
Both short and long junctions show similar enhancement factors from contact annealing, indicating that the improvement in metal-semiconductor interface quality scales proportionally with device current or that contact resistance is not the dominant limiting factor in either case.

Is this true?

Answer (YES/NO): NO